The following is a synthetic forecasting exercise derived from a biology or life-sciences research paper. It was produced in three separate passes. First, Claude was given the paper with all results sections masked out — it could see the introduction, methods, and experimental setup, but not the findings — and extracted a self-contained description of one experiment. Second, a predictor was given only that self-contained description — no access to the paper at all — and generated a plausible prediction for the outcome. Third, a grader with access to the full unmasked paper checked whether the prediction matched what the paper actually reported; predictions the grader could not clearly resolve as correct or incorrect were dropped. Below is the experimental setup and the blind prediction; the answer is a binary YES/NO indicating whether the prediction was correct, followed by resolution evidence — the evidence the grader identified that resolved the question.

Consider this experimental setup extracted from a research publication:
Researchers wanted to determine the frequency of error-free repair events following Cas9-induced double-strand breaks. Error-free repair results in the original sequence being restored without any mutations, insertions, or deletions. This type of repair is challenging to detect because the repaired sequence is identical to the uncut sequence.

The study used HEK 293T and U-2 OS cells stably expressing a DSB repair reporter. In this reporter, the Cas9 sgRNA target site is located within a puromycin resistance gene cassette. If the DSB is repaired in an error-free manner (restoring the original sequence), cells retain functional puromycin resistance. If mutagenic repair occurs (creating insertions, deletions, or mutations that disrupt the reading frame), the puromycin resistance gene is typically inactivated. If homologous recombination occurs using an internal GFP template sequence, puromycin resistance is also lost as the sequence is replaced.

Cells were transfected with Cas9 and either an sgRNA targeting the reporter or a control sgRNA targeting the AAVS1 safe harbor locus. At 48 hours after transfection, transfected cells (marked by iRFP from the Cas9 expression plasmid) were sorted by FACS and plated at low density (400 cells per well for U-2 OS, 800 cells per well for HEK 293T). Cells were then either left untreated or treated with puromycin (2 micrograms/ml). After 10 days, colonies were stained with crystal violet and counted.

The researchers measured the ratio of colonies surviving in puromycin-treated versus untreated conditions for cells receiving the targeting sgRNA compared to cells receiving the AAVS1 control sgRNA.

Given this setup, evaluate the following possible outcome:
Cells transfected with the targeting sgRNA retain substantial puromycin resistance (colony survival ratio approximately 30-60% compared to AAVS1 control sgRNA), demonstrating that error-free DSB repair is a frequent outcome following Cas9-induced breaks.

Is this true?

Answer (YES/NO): NO